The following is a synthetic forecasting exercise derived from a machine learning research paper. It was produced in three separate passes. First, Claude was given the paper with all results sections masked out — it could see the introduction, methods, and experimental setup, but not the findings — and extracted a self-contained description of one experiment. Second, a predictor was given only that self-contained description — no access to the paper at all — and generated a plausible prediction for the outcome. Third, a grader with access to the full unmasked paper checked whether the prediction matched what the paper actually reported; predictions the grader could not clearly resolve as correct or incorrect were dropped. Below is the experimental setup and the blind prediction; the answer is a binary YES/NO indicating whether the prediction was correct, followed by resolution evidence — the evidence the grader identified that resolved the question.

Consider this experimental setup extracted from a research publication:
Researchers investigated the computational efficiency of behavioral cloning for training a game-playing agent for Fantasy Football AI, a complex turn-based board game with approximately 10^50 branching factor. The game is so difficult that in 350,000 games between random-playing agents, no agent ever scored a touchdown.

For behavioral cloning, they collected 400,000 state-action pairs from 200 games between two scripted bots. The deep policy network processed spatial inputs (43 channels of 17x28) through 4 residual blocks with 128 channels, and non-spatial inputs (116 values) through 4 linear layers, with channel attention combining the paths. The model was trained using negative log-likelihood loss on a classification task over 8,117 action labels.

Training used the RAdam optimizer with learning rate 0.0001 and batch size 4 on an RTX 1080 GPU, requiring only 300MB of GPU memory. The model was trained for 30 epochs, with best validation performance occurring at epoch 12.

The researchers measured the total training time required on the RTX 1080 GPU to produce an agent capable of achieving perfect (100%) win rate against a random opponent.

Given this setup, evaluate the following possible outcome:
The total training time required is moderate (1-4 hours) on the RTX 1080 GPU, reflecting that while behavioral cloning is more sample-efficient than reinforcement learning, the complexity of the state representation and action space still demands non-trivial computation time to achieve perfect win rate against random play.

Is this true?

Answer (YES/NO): NO